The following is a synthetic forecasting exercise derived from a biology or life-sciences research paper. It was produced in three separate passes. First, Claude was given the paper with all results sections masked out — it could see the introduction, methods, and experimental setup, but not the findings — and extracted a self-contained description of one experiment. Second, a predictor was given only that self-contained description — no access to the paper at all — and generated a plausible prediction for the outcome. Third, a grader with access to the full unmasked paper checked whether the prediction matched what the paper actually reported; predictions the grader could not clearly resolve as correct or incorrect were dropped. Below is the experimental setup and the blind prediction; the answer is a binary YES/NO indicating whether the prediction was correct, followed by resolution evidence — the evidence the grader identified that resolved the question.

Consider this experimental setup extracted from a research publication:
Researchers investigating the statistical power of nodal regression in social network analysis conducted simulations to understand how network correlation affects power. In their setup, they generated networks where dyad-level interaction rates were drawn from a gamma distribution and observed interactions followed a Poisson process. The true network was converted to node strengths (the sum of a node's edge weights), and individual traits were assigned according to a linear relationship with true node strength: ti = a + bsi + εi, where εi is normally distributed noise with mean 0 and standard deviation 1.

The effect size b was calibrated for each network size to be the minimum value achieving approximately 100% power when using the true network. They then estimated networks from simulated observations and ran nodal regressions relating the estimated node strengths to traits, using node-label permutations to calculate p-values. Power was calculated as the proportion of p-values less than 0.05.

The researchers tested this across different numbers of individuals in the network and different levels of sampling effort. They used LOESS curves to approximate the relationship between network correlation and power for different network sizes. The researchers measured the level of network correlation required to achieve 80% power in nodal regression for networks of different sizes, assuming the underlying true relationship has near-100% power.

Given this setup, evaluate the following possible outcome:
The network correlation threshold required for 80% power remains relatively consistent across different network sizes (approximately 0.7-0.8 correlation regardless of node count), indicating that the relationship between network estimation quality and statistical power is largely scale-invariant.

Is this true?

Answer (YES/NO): NO